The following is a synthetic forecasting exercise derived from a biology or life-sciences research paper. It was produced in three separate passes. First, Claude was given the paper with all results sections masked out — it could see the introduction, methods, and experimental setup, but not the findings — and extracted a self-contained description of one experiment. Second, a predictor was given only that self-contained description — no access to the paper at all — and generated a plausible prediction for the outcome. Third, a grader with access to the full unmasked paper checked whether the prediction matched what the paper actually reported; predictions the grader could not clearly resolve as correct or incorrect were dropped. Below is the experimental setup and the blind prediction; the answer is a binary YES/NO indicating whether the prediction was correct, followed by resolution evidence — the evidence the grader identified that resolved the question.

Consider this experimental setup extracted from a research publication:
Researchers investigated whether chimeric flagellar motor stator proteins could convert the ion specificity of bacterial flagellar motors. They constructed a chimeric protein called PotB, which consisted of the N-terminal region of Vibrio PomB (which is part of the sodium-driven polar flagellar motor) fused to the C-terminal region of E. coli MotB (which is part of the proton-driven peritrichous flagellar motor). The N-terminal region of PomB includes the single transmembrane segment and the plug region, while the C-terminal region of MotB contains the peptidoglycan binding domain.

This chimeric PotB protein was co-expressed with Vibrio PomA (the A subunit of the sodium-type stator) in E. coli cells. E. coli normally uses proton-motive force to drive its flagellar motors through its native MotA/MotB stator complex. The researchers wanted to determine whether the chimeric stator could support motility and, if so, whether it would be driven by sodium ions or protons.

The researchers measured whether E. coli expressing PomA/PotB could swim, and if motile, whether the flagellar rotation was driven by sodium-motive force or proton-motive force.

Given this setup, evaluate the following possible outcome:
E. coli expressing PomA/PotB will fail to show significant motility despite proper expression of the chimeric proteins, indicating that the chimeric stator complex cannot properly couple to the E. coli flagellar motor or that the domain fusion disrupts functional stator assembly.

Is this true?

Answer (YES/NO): NO